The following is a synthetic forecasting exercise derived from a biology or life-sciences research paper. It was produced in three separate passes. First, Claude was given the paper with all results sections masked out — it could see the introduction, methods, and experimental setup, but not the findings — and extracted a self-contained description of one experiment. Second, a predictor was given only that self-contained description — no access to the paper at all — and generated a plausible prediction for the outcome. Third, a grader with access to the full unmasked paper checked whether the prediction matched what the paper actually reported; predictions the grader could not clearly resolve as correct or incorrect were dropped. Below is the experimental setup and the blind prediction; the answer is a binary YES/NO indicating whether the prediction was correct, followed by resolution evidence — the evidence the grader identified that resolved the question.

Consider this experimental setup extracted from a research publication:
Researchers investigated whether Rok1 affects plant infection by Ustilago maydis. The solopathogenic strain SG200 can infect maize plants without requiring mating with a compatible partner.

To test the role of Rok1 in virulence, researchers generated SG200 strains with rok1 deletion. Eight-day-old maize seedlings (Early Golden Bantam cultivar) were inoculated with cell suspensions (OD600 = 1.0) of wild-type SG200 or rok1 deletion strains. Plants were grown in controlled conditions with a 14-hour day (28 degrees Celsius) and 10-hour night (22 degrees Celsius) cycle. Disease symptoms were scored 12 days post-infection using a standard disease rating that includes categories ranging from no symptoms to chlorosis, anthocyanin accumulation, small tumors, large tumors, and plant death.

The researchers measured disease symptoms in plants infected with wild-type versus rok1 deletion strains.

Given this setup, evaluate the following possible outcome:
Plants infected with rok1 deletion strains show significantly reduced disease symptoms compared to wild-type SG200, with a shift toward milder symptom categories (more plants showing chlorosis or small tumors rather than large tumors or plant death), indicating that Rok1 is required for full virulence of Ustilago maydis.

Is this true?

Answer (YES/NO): NO